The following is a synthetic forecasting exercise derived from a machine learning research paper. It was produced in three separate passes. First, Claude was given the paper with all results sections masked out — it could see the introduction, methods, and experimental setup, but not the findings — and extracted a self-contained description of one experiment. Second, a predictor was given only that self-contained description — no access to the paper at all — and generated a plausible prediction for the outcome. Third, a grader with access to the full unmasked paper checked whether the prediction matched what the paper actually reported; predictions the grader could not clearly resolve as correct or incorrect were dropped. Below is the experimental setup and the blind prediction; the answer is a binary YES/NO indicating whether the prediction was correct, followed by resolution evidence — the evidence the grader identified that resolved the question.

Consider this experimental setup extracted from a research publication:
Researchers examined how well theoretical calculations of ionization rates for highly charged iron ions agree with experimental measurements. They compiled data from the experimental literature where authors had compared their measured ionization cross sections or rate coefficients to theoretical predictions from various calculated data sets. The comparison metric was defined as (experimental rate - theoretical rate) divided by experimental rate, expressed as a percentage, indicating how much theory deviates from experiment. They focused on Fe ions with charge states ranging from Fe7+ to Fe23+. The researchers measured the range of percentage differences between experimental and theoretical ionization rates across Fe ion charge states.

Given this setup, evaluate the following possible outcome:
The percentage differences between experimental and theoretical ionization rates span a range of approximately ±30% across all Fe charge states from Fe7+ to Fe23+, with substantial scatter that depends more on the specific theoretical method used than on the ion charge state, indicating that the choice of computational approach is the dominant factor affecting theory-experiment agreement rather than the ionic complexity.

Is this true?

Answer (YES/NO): NO